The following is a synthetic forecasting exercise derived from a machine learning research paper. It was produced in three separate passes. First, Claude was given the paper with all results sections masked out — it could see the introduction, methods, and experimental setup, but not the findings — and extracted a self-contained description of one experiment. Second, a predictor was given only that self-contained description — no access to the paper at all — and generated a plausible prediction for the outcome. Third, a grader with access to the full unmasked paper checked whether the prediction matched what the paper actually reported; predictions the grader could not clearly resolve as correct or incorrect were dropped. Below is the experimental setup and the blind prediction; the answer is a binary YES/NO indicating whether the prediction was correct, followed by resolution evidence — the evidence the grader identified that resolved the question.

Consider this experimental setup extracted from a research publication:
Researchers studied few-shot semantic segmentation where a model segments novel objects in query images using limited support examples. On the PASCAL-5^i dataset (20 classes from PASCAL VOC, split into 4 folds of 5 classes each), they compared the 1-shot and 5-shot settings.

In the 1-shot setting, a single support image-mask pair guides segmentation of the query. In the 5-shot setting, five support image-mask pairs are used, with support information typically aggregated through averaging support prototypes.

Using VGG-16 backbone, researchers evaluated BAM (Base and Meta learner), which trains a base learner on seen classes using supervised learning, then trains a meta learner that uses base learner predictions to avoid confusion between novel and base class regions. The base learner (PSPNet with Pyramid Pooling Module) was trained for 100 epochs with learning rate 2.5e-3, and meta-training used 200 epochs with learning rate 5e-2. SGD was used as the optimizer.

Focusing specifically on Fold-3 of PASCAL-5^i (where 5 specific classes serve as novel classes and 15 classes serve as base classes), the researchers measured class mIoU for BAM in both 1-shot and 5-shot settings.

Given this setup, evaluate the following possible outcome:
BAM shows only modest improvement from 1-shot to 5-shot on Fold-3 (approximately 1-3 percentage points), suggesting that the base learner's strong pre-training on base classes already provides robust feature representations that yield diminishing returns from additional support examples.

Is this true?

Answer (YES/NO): NO